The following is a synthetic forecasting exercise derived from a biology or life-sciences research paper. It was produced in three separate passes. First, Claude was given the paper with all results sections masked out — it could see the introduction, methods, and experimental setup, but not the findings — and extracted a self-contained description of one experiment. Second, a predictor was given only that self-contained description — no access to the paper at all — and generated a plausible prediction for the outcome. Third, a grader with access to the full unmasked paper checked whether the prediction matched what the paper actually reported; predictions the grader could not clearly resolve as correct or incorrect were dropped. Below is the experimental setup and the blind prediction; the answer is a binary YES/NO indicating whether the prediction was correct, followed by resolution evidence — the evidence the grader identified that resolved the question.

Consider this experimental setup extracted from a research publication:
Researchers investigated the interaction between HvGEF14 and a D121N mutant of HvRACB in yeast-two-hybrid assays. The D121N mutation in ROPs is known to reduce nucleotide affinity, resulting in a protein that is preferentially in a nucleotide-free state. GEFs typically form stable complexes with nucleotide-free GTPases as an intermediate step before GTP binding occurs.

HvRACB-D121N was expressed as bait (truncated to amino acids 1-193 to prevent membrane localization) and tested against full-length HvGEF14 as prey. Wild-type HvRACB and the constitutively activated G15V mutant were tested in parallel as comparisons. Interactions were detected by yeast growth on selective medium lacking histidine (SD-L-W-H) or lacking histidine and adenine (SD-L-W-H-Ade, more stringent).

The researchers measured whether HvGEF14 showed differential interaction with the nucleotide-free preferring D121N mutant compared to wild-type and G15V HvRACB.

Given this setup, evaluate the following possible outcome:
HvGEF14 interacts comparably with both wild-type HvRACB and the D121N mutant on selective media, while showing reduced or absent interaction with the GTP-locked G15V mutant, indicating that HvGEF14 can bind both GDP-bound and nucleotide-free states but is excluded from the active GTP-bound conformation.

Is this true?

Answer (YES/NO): NO